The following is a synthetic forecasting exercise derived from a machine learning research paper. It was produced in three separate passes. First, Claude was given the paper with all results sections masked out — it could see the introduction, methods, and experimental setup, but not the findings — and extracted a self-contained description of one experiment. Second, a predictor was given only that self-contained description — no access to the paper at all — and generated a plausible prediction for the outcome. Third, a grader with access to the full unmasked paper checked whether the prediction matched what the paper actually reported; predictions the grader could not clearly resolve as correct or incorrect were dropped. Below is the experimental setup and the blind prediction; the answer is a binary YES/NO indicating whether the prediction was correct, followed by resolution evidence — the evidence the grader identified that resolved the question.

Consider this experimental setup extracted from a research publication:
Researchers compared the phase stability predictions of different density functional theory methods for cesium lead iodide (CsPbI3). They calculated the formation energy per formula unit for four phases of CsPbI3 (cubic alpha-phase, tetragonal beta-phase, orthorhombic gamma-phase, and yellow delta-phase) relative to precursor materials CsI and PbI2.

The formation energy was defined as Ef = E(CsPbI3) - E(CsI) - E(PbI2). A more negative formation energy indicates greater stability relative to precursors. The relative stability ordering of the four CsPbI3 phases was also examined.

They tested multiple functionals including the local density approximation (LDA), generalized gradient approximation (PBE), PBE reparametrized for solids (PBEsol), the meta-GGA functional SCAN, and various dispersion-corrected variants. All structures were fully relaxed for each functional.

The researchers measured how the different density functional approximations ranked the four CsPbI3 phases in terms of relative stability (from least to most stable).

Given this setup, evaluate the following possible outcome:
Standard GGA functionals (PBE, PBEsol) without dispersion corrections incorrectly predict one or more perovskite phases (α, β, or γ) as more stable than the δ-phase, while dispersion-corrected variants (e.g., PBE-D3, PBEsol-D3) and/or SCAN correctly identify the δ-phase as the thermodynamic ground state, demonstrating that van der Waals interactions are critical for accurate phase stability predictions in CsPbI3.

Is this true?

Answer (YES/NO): NO